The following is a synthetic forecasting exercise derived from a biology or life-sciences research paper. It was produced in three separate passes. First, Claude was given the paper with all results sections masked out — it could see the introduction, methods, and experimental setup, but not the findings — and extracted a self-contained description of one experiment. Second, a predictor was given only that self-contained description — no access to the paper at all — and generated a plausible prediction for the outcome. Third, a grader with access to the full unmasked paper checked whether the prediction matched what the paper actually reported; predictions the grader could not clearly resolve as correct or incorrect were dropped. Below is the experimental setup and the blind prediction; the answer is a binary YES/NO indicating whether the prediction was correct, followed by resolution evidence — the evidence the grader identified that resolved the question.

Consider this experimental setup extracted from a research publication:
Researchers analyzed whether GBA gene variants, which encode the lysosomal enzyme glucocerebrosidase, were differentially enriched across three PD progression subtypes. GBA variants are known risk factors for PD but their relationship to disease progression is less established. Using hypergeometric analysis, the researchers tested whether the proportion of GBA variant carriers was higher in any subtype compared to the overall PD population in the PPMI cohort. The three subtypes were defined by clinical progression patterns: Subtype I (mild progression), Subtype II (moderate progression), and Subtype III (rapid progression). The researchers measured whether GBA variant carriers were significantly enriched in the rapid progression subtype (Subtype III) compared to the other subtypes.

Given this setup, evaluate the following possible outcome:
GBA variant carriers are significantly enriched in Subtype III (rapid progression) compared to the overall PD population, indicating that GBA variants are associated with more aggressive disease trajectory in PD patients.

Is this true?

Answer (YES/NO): NO